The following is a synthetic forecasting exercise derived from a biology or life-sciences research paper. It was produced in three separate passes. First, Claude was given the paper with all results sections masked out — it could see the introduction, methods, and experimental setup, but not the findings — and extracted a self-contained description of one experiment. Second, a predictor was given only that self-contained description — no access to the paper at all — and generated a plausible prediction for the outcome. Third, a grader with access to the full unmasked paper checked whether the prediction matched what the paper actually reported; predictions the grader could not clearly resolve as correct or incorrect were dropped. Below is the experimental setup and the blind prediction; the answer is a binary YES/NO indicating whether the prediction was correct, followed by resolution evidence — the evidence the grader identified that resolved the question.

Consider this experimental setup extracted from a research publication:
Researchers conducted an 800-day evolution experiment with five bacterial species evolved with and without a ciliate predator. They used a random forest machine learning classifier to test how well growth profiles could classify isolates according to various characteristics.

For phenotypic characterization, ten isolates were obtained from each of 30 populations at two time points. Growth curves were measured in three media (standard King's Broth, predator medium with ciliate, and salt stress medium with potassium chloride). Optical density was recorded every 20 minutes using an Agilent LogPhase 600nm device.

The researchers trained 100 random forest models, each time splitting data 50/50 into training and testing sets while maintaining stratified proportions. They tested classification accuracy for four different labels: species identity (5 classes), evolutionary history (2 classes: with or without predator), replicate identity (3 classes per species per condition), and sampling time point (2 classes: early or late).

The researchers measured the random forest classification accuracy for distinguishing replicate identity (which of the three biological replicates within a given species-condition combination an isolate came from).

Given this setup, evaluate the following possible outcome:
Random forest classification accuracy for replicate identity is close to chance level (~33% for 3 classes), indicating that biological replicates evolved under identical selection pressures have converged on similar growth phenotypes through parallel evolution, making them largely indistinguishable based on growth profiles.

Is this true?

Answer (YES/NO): NO